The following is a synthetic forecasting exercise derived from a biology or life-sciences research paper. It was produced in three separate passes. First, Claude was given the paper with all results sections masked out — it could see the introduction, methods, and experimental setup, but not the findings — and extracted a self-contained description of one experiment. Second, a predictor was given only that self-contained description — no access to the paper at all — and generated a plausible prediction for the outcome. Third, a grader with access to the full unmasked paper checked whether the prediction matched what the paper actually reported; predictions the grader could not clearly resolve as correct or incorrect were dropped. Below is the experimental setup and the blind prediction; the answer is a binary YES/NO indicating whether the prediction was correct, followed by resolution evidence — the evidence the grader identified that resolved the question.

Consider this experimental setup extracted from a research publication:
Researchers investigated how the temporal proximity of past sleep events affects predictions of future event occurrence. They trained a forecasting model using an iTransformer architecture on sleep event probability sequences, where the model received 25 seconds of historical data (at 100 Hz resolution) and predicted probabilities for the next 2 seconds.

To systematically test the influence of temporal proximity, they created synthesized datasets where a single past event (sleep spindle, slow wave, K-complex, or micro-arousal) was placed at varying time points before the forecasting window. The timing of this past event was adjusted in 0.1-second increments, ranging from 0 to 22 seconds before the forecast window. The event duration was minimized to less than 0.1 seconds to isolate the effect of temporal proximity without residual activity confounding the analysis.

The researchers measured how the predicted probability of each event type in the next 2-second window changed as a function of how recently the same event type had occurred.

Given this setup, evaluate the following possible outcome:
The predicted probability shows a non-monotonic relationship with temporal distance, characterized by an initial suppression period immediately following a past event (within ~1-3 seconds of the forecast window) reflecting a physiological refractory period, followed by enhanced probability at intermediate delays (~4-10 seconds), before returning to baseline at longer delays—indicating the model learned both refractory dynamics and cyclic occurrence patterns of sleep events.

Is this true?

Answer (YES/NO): NO